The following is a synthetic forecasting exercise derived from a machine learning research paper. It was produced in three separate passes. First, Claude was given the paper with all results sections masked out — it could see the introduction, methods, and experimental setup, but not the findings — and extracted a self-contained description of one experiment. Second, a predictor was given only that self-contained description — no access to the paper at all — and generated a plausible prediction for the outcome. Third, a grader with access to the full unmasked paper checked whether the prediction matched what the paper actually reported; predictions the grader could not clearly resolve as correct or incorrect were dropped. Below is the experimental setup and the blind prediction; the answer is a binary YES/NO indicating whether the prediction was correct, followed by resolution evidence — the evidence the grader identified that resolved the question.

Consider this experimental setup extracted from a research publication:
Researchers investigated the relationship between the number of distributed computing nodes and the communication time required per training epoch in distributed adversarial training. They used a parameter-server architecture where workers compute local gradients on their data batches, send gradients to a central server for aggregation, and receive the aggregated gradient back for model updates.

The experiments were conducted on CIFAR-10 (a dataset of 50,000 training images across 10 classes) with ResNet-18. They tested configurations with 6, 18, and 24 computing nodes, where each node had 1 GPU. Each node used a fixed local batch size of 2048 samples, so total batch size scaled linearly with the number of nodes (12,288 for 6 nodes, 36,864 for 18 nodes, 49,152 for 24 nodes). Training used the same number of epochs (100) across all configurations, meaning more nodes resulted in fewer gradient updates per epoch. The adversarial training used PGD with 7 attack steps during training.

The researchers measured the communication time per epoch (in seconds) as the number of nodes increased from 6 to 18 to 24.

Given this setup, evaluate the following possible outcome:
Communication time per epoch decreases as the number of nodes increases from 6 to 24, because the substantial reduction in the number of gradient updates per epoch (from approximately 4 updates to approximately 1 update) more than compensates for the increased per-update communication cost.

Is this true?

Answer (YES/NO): YES